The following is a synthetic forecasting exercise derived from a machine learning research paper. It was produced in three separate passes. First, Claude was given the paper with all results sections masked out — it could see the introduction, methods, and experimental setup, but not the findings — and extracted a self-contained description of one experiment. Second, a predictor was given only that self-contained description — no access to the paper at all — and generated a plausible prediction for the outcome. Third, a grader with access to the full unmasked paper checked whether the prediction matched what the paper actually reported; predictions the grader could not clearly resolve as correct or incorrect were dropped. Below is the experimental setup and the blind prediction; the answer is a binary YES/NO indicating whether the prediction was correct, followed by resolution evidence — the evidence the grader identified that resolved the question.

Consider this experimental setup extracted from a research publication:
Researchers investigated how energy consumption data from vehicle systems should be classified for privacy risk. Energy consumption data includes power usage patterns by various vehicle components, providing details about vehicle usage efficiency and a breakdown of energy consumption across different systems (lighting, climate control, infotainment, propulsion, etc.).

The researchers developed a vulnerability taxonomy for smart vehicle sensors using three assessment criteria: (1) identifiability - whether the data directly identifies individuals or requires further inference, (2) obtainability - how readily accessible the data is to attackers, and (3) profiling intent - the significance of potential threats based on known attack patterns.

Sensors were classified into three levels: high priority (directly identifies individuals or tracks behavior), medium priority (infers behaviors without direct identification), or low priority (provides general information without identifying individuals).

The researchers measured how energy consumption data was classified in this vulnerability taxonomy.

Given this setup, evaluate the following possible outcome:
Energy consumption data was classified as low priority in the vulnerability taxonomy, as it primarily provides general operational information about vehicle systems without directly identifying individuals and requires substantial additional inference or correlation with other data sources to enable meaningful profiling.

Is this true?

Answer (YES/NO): YES